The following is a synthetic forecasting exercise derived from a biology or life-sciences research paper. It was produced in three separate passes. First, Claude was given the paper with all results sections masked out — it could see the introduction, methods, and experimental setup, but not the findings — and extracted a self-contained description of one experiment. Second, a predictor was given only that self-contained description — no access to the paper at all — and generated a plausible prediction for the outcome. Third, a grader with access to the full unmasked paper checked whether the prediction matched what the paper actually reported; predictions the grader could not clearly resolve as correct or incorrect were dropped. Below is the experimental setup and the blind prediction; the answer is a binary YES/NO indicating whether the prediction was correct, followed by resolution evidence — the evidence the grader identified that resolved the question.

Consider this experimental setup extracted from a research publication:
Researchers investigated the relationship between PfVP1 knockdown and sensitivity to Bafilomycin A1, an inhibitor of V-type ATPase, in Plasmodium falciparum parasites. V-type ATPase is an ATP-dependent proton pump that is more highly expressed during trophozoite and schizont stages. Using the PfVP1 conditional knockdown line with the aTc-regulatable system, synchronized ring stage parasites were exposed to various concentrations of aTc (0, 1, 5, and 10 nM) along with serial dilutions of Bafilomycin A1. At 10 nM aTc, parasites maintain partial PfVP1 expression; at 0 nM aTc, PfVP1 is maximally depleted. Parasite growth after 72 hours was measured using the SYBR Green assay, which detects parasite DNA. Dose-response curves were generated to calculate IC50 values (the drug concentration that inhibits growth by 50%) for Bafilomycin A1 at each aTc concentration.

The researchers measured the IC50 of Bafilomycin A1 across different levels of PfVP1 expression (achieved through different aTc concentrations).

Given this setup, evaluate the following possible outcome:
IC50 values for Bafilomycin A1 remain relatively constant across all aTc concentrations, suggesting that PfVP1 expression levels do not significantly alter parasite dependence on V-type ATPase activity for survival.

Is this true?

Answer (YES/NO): NO